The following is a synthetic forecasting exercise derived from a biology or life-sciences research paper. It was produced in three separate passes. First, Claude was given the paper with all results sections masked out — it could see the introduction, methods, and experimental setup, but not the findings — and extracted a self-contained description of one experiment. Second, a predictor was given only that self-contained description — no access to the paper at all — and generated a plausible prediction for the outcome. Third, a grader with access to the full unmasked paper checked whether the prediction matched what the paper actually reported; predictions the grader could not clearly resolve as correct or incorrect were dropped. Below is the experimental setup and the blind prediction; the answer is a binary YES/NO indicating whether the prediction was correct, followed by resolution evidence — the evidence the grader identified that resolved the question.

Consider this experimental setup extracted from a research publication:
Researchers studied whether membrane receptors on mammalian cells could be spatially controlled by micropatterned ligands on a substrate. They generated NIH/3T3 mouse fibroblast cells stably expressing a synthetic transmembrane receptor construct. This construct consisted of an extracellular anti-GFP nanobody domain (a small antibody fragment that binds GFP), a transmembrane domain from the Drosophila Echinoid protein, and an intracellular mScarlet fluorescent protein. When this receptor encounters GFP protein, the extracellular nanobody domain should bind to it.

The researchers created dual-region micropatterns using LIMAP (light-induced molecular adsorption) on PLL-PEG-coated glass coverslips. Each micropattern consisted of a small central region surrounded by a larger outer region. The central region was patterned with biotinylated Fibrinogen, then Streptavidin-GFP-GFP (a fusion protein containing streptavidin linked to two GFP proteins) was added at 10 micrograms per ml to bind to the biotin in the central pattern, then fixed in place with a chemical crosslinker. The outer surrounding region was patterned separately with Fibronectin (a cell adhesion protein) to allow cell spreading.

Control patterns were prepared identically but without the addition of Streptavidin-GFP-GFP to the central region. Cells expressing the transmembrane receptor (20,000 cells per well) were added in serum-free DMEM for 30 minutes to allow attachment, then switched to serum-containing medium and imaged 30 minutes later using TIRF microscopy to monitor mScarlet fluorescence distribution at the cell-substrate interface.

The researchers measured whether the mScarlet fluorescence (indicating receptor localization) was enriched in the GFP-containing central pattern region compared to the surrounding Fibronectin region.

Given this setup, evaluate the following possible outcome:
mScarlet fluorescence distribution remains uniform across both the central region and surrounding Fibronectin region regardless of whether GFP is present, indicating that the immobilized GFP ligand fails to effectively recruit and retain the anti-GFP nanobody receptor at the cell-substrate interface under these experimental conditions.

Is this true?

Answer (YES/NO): NO